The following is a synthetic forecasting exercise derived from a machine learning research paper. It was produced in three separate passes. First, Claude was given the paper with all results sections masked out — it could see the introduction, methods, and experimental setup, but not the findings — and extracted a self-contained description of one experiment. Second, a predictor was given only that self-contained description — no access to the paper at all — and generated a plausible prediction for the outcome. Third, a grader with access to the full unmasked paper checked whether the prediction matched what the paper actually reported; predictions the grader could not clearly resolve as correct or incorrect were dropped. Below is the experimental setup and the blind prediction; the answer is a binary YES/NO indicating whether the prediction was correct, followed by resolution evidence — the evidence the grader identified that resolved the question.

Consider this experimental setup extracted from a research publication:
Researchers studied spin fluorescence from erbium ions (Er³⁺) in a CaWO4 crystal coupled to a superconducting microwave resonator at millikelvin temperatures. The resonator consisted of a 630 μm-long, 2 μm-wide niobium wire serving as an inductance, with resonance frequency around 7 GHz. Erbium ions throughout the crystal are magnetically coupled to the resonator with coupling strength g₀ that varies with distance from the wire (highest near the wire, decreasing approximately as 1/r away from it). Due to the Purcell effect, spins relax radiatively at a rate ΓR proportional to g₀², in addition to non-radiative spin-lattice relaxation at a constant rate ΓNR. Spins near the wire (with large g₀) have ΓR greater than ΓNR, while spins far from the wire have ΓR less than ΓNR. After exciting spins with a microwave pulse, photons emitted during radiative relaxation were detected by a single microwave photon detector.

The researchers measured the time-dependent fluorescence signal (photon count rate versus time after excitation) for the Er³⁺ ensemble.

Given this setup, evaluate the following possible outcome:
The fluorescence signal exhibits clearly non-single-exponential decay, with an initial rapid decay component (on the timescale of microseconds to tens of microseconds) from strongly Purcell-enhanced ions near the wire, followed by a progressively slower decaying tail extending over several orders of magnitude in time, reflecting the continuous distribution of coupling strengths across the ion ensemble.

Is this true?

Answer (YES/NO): NO